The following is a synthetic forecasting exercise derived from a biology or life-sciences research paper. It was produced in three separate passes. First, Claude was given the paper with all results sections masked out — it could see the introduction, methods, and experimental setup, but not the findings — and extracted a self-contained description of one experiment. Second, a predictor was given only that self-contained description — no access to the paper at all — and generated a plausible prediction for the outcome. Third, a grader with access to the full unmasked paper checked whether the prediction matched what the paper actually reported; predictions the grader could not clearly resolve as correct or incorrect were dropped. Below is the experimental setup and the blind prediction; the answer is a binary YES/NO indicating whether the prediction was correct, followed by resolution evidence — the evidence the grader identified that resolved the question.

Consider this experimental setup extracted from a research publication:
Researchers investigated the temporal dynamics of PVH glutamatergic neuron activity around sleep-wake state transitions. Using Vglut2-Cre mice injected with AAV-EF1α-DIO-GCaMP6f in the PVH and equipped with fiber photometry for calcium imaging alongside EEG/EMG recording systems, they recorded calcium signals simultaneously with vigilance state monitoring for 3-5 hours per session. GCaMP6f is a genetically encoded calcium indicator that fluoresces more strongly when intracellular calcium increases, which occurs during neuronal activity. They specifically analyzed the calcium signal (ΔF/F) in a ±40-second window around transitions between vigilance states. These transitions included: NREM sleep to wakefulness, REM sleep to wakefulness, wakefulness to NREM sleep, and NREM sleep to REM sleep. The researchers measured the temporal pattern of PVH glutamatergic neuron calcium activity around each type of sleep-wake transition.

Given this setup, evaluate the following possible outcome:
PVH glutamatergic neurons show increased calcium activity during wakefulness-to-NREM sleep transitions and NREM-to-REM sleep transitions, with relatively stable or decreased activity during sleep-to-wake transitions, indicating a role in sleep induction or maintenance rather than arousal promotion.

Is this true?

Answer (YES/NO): NO